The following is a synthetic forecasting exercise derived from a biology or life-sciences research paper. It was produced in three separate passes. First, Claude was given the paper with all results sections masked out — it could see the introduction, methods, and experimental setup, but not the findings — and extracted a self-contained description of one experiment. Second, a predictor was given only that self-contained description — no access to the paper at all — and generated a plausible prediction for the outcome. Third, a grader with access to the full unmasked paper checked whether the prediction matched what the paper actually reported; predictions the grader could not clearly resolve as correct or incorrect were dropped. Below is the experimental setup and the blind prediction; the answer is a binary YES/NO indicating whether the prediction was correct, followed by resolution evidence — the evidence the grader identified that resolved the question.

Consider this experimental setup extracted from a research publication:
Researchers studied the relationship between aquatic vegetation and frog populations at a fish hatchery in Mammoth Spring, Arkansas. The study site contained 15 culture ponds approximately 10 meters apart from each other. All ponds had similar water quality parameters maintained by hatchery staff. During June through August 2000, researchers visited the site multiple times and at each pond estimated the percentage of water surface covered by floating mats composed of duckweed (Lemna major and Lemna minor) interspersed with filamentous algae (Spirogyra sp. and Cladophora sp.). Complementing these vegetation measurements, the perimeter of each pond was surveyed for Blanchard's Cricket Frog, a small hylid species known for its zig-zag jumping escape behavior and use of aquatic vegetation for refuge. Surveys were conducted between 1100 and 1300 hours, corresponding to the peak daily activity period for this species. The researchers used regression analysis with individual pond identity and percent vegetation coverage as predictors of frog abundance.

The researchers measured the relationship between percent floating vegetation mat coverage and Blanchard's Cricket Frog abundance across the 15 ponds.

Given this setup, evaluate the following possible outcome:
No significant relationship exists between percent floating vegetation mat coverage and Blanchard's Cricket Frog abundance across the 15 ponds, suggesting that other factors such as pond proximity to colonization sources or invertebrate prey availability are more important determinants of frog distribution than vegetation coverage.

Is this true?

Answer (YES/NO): NO